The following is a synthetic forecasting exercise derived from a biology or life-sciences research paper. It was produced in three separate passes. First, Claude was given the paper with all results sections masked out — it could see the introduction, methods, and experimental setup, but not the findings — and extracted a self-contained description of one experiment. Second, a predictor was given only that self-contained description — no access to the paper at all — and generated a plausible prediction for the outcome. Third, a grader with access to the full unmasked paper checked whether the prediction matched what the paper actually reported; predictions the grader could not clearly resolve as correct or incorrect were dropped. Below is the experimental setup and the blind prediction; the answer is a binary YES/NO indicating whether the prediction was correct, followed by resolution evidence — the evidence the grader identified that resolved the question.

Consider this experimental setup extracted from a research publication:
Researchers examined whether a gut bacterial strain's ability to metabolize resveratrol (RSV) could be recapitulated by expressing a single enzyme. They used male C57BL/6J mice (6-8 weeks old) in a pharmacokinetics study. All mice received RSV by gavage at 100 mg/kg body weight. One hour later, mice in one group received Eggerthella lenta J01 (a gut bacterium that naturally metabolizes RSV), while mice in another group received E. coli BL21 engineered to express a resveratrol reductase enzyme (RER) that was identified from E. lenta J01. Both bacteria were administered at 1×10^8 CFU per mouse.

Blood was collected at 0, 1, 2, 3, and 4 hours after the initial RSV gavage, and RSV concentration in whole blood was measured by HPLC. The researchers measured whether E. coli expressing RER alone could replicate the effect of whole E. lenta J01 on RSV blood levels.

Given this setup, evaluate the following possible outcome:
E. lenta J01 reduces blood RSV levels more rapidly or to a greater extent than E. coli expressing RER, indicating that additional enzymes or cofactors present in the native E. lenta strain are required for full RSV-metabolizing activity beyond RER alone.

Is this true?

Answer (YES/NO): NO